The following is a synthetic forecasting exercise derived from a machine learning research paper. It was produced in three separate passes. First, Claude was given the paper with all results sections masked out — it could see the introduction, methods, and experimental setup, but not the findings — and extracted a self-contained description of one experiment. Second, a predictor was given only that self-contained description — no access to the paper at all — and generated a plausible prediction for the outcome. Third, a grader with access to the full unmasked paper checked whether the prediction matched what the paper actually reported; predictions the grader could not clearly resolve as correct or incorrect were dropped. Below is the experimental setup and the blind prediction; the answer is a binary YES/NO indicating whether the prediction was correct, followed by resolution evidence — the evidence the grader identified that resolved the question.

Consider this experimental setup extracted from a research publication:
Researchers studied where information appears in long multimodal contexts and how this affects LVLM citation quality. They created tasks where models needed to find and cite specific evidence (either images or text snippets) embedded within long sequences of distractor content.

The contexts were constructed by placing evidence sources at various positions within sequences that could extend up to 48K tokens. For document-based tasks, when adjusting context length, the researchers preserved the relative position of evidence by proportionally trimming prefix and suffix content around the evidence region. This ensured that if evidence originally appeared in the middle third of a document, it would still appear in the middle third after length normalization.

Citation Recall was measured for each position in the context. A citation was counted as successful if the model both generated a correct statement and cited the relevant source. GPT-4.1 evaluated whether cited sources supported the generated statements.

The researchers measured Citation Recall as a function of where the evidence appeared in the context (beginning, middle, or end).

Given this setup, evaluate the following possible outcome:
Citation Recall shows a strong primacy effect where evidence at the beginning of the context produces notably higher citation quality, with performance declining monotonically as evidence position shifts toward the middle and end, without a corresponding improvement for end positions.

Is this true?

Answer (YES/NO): NO